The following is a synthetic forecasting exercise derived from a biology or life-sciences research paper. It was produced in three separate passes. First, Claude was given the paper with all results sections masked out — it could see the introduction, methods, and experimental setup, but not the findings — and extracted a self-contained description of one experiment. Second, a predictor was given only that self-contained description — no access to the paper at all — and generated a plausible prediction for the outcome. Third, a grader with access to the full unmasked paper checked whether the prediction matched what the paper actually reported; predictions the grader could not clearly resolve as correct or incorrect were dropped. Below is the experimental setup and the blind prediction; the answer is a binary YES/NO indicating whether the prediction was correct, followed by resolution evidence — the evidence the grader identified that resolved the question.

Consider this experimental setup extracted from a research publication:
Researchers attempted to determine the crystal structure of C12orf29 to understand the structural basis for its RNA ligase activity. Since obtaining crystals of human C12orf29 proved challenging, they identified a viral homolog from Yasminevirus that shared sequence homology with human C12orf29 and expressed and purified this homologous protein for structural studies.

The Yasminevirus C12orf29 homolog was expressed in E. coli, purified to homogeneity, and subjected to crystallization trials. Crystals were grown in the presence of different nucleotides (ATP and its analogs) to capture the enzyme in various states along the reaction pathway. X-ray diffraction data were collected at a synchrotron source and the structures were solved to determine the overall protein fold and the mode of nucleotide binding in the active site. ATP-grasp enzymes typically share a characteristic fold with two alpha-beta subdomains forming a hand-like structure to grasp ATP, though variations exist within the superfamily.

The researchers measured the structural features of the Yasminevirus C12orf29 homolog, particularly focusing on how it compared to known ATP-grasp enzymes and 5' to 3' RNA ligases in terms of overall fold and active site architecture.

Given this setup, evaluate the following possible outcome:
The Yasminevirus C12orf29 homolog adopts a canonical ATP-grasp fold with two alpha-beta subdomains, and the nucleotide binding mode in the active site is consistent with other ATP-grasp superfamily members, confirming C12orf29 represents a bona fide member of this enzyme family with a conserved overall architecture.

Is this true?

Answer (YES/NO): NO